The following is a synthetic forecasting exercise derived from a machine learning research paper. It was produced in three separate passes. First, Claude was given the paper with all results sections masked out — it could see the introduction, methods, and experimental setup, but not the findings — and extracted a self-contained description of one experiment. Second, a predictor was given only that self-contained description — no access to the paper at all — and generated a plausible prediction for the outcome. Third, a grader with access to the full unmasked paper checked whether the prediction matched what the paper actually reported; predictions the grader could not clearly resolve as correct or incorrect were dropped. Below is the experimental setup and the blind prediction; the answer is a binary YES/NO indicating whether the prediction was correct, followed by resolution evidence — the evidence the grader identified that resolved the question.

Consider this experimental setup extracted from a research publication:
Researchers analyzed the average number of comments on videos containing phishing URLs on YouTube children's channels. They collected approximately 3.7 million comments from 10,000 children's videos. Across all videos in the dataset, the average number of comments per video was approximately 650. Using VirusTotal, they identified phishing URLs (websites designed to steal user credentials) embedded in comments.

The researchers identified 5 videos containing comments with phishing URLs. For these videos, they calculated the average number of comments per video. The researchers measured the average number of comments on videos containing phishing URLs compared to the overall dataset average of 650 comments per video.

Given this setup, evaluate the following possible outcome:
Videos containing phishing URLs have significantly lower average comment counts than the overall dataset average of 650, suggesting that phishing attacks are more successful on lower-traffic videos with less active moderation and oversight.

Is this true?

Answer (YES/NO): NO